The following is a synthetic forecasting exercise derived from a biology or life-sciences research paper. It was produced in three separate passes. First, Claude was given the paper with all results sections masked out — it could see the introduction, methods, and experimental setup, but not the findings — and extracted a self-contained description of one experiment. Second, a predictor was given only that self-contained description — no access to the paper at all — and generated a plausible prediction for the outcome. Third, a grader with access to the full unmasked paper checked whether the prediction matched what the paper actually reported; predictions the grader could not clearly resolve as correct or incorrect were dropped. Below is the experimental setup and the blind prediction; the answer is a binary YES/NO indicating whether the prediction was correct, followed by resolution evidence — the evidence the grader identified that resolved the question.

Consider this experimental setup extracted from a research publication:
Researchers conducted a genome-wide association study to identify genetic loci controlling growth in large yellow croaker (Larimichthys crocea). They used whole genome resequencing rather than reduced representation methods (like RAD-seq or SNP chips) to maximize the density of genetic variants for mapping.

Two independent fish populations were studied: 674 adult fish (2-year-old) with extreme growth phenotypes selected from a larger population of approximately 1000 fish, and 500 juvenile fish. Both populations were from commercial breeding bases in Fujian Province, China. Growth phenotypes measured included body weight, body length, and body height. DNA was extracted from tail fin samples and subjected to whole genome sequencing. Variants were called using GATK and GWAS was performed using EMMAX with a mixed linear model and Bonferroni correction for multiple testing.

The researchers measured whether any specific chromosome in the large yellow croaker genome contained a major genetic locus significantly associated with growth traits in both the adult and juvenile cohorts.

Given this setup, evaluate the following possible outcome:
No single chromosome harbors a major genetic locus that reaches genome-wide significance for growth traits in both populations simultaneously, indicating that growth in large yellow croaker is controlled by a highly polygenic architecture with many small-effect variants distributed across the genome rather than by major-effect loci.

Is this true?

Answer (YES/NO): NO